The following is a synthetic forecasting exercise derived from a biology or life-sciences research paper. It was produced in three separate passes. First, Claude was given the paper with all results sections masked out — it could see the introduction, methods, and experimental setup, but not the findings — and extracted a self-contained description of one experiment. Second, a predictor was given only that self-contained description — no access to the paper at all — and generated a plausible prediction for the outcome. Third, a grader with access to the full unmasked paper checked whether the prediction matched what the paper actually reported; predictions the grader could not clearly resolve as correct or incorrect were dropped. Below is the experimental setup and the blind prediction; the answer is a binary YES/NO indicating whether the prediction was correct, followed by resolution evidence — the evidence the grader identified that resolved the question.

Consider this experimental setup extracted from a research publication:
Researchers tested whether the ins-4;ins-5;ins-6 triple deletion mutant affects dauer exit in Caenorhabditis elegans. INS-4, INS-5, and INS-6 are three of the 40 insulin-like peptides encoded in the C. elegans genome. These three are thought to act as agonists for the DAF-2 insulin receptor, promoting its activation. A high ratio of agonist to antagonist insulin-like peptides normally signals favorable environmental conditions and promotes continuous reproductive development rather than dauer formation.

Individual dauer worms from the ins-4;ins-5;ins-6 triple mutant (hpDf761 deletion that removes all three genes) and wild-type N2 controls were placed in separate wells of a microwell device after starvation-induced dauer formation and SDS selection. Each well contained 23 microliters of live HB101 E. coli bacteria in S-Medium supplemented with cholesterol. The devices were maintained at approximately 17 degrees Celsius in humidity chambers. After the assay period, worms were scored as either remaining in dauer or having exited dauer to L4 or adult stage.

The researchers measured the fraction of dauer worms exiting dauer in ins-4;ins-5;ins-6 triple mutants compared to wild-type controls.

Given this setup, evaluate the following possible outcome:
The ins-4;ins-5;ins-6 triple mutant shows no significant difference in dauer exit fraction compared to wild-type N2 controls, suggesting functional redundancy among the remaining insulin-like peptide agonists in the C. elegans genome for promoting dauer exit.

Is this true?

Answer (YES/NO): NO